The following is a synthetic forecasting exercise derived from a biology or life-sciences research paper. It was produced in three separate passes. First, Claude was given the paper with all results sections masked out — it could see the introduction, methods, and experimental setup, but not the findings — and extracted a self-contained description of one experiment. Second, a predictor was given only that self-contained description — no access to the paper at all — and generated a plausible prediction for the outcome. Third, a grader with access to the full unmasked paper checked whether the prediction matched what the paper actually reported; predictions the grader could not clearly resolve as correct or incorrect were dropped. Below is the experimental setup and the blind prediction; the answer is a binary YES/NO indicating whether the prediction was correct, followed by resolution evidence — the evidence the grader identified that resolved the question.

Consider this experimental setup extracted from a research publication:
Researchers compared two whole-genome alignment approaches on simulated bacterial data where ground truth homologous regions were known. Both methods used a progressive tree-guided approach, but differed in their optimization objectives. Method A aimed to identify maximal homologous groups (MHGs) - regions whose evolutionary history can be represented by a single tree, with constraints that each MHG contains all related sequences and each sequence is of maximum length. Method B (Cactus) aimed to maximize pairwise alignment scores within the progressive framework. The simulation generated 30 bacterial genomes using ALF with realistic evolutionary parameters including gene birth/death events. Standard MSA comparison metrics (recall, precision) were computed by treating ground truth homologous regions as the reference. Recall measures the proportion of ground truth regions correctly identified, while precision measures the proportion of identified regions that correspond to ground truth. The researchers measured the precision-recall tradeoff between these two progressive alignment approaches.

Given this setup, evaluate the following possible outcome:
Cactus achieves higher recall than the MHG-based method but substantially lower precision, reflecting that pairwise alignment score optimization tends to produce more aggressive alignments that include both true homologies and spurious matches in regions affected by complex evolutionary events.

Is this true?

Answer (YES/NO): NO